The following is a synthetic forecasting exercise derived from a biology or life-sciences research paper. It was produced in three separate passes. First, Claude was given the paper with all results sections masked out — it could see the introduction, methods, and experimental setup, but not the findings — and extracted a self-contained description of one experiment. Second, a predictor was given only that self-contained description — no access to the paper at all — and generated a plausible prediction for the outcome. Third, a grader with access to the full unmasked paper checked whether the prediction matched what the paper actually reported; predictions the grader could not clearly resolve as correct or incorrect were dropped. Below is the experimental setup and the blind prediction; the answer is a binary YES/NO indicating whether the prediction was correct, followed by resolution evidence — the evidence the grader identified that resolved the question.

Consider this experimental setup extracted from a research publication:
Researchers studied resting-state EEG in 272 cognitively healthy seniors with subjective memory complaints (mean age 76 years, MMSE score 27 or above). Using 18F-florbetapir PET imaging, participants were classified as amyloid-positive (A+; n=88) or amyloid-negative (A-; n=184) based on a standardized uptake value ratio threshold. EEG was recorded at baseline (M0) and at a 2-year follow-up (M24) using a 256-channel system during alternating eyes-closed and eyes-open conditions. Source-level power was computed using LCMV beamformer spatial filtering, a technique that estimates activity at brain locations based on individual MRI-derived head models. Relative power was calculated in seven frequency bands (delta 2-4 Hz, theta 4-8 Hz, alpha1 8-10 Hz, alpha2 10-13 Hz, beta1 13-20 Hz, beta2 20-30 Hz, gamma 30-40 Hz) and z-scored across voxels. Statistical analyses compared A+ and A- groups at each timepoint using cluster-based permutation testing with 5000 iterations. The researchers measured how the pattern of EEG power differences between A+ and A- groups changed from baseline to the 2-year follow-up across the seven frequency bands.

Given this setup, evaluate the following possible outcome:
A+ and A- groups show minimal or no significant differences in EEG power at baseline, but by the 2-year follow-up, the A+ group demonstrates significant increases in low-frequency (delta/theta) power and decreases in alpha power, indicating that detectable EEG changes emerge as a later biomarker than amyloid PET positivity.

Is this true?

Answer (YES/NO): NO